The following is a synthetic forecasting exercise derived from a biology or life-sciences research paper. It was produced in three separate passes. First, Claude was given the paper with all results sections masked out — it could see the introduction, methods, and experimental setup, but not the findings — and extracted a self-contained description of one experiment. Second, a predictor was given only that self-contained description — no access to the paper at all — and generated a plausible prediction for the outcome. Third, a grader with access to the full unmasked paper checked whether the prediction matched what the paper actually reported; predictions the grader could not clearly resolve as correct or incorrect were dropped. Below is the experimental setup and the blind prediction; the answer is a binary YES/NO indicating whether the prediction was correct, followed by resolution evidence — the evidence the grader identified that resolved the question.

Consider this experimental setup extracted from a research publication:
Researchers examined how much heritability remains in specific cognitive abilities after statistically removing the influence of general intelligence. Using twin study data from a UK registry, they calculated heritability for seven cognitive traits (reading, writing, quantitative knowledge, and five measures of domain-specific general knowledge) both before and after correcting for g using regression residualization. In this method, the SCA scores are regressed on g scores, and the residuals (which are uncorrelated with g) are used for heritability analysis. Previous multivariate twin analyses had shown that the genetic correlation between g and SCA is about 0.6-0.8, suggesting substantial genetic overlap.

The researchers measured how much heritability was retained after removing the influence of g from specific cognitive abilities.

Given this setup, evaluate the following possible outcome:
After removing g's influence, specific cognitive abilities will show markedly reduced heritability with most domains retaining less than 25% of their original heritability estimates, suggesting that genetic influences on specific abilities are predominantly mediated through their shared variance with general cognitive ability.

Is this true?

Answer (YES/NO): NO